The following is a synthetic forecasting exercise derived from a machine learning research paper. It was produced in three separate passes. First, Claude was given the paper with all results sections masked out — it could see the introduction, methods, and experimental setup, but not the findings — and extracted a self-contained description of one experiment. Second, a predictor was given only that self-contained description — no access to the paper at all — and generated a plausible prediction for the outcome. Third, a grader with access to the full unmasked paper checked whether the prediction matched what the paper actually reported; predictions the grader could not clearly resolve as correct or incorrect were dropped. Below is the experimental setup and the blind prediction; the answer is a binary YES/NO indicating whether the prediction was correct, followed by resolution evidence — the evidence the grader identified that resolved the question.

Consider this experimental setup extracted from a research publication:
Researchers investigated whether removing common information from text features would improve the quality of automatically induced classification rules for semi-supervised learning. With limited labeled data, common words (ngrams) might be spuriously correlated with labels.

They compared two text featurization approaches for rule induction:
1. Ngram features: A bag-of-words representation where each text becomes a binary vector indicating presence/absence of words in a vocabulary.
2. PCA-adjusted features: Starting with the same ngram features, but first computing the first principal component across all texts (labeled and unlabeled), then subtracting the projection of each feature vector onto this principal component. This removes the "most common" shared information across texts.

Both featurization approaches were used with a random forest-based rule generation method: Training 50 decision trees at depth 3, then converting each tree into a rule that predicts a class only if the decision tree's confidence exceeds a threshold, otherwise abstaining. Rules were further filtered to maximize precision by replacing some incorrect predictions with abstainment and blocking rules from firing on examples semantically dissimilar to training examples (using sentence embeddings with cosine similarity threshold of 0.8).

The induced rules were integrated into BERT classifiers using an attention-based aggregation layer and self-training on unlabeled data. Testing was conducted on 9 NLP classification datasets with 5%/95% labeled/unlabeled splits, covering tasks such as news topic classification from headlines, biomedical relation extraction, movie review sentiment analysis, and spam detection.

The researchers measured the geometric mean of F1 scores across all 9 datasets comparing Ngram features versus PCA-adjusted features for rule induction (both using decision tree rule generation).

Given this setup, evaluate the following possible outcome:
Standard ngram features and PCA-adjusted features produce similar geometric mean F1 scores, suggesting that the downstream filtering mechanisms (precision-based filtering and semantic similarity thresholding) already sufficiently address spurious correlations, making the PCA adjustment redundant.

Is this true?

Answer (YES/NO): NO